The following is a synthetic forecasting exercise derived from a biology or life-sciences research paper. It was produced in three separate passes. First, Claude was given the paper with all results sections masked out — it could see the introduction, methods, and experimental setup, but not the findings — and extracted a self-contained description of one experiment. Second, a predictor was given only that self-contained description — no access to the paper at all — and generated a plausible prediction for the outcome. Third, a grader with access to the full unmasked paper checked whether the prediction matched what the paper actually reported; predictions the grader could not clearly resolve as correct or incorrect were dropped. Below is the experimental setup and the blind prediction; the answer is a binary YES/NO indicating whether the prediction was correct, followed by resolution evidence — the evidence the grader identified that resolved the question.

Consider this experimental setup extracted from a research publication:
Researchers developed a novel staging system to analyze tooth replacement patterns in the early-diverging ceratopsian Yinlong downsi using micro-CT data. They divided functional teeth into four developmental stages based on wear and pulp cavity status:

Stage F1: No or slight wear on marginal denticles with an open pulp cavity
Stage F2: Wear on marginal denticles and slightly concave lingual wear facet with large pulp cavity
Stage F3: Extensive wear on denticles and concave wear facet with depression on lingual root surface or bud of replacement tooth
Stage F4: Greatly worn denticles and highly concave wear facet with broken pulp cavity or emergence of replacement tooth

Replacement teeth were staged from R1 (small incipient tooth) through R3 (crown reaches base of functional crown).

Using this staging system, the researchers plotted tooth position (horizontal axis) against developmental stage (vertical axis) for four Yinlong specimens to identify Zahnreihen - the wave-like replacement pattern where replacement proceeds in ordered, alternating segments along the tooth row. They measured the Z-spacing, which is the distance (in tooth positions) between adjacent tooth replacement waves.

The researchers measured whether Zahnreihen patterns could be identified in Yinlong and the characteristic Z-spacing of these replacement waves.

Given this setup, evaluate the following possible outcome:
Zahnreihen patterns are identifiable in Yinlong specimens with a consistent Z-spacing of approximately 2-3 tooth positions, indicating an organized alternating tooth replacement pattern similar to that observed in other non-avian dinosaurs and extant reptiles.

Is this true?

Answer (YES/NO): YES